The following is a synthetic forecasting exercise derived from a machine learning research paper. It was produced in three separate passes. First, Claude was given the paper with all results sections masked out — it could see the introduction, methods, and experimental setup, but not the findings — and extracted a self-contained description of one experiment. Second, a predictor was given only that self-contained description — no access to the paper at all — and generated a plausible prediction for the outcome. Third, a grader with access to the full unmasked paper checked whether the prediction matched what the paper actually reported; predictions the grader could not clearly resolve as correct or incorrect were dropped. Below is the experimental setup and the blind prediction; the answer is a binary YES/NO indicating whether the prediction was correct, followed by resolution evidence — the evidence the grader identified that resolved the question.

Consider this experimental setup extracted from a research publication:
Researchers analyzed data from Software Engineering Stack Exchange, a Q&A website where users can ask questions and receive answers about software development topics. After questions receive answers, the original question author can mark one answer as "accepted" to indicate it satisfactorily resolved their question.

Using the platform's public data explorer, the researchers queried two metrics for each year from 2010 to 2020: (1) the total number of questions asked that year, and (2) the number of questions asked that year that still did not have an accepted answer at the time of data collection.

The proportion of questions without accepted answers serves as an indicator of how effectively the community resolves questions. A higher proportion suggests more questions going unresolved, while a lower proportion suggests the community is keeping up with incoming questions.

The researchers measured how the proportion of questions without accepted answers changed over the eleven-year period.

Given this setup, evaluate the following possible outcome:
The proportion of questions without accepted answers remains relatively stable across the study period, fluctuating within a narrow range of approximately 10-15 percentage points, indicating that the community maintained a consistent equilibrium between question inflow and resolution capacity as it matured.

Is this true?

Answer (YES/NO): NO